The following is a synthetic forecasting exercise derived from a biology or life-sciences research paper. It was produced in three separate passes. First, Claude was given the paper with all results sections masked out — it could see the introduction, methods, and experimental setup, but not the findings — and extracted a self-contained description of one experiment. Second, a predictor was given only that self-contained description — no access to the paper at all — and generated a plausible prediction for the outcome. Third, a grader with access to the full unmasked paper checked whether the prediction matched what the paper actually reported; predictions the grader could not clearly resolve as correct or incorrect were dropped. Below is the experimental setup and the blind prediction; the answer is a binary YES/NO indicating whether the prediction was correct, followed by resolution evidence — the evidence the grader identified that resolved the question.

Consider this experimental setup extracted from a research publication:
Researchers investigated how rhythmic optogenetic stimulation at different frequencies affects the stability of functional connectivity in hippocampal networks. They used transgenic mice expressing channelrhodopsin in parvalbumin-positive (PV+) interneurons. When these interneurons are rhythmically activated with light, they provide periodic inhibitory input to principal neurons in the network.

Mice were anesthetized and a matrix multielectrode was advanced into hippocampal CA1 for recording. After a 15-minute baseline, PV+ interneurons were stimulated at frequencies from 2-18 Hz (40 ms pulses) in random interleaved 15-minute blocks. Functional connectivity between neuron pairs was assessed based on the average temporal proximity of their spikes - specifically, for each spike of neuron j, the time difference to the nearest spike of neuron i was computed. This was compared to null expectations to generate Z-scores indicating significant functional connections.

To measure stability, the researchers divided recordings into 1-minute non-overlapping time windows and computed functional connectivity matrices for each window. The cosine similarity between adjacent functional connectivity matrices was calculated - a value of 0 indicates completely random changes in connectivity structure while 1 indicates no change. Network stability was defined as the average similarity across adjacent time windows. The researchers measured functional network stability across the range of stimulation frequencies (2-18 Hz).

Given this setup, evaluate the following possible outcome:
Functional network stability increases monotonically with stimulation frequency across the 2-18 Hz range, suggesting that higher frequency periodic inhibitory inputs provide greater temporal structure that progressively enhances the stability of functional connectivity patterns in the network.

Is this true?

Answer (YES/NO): NO